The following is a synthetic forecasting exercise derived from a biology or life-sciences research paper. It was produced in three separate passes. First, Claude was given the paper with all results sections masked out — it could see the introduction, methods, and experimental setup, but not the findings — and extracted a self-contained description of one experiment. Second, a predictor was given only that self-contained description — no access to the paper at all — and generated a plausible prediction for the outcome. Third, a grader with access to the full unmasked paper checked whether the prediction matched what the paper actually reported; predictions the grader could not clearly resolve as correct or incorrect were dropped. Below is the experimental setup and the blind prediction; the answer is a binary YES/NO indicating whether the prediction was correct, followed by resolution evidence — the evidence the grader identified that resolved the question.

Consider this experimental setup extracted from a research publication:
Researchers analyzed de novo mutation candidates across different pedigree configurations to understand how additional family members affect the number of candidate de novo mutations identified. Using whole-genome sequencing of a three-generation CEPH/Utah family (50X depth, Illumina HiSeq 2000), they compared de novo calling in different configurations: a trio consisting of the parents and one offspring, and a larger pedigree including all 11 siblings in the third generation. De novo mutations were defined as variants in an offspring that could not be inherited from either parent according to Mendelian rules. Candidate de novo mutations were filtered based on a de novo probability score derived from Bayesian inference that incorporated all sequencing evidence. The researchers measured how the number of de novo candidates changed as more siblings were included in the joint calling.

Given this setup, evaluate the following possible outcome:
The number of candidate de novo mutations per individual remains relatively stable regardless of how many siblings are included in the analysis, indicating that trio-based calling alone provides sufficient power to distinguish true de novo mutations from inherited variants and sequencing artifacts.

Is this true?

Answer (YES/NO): NO